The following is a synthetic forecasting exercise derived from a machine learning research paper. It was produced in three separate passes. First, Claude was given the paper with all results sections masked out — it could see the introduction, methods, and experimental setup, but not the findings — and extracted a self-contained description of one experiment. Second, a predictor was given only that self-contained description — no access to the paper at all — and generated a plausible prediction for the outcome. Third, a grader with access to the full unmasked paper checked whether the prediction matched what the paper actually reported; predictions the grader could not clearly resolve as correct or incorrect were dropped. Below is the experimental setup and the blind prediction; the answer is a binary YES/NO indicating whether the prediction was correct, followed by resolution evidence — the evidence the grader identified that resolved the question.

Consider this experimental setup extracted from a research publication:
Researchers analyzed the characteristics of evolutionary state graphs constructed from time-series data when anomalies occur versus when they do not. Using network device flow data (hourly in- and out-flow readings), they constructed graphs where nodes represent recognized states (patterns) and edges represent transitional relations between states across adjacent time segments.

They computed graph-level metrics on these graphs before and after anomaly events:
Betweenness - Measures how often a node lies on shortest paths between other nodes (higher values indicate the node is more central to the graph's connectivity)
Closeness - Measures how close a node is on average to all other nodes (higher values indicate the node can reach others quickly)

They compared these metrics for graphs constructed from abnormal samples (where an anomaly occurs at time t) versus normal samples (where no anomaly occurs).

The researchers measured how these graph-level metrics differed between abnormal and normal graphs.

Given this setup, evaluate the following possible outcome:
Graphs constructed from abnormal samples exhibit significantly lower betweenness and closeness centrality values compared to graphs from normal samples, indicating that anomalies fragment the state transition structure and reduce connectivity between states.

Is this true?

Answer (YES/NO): NO